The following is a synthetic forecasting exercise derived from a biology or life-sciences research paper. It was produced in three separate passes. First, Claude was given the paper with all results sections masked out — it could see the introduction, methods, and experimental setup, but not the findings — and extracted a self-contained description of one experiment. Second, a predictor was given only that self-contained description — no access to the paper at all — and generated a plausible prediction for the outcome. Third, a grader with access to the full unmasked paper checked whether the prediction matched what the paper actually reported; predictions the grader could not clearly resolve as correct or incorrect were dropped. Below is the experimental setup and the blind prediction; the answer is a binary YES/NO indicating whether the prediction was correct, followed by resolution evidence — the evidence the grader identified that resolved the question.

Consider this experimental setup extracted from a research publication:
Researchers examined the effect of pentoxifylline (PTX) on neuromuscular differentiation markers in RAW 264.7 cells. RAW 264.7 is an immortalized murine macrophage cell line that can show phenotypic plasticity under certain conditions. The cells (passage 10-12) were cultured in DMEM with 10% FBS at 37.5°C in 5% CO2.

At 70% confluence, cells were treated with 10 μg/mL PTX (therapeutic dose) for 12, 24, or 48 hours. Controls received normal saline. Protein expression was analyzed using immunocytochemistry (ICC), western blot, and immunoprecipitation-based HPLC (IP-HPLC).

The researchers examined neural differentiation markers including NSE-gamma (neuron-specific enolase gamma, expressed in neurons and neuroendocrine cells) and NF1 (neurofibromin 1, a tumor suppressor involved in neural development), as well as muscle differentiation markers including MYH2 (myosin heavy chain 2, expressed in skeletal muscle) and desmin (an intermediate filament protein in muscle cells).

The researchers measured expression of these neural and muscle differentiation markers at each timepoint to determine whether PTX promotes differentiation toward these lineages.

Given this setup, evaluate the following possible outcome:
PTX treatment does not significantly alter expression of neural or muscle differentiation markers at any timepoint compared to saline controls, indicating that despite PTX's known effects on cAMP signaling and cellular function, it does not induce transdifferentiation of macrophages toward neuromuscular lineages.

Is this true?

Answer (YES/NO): NO